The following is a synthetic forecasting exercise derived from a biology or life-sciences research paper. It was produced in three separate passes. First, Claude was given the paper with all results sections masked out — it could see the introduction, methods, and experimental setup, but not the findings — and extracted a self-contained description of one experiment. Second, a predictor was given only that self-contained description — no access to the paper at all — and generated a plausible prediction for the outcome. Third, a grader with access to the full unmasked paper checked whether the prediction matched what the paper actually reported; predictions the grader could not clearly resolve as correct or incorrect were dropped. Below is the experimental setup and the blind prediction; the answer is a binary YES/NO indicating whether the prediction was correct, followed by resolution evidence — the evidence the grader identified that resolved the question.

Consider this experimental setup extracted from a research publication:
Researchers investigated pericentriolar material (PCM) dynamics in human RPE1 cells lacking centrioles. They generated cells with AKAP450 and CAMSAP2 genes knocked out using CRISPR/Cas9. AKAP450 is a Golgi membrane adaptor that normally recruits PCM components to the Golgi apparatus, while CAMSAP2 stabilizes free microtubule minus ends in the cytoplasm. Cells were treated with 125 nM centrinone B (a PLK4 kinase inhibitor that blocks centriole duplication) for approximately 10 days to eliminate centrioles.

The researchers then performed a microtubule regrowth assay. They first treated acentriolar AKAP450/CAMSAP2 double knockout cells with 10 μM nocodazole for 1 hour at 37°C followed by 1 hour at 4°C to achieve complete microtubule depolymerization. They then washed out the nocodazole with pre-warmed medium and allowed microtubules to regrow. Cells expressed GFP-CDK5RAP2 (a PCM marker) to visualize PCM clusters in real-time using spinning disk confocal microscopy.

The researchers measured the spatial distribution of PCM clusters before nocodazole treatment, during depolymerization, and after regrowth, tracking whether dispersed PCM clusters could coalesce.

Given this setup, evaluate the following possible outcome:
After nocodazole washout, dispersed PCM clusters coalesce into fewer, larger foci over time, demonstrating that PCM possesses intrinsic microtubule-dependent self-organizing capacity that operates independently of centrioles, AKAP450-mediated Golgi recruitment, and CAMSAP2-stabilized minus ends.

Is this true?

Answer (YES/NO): YES